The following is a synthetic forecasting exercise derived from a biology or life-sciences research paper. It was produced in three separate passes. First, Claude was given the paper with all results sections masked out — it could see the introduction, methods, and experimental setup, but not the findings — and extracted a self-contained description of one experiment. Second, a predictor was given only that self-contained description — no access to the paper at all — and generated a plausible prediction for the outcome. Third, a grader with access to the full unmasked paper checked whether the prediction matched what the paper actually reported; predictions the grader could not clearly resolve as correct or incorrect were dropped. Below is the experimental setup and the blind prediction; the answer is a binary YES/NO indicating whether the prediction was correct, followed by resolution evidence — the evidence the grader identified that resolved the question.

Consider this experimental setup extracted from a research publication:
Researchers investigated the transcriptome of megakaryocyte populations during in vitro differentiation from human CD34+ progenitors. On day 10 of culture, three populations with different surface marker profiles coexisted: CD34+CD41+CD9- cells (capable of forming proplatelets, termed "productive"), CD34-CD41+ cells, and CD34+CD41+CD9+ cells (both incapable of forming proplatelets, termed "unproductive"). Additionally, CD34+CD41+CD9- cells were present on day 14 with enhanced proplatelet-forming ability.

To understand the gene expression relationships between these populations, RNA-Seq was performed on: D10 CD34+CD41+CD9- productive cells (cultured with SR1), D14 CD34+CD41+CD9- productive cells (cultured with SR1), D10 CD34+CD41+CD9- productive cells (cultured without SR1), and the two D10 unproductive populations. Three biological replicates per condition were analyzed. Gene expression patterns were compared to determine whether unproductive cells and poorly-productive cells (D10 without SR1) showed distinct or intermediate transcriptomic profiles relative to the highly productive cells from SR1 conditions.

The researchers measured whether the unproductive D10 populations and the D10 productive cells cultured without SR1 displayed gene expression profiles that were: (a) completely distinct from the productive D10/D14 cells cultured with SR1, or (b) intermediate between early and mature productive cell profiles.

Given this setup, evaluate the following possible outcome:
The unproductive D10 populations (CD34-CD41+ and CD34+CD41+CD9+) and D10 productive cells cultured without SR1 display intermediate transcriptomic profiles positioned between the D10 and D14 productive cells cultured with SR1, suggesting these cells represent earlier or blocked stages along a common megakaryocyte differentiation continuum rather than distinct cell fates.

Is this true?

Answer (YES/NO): YES